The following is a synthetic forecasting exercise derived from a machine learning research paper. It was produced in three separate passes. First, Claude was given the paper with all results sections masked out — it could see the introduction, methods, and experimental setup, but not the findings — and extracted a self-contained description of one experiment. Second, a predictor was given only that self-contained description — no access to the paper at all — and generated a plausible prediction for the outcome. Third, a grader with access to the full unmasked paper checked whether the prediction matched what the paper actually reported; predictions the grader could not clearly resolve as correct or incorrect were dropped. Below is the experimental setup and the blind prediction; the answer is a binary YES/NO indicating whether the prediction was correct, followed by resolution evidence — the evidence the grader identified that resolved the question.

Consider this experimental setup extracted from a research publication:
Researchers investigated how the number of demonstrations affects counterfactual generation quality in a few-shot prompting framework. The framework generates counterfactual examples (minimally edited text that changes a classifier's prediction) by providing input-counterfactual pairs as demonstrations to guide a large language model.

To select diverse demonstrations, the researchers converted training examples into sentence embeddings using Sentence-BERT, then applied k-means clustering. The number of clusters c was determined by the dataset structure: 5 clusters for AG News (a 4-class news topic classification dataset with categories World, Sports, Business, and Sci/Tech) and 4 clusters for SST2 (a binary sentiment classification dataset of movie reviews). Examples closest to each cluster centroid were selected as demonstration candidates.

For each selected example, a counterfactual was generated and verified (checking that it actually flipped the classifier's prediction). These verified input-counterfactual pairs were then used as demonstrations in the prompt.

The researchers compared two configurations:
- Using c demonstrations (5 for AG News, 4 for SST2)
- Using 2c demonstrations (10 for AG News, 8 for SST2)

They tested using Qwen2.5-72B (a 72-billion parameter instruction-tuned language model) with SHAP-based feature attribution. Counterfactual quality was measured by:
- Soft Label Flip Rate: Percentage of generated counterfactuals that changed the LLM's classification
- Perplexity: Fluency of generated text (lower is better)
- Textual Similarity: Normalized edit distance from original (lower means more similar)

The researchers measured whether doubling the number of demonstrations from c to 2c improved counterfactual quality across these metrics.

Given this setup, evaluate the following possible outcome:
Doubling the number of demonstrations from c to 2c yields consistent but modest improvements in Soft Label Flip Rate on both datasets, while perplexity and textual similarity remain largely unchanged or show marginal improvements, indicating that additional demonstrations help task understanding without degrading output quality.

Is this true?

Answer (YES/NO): NO